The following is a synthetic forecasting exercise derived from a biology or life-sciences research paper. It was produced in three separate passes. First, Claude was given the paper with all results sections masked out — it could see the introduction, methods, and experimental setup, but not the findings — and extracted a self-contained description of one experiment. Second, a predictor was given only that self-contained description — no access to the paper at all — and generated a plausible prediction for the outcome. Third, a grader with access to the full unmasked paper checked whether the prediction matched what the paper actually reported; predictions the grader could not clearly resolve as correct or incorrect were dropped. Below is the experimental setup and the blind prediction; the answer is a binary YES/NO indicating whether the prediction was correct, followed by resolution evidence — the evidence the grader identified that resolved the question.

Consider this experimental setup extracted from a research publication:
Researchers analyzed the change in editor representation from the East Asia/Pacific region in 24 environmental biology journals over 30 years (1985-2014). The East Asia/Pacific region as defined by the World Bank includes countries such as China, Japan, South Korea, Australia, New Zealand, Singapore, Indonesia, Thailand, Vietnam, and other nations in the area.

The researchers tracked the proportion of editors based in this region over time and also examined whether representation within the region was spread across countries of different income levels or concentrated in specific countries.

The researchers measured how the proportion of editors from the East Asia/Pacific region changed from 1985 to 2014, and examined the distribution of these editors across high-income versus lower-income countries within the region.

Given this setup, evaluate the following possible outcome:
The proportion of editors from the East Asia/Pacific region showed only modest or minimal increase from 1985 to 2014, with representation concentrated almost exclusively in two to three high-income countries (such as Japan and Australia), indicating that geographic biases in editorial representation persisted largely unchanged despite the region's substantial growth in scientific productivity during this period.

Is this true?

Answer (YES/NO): NO